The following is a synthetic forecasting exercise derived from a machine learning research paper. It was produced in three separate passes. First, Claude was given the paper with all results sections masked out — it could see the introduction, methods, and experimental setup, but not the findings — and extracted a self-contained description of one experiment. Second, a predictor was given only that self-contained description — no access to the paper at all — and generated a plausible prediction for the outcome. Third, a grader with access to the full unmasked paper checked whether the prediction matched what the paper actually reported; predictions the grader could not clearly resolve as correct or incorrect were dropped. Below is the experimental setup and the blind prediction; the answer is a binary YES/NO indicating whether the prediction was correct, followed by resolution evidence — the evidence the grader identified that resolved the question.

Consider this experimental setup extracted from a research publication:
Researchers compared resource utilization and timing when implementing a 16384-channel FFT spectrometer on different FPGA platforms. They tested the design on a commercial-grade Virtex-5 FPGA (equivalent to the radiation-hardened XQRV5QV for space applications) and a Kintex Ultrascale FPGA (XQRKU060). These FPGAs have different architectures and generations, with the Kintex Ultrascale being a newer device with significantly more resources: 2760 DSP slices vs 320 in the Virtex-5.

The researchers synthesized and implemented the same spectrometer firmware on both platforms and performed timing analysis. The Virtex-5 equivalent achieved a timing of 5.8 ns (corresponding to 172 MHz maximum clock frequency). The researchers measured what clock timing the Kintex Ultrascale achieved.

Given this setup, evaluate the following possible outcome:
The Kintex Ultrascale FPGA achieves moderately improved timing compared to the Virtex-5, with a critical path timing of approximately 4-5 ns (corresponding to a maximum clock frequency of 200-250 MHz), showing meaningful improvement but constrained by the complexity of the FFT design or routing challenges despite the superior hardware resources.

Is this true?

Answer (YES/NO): NO